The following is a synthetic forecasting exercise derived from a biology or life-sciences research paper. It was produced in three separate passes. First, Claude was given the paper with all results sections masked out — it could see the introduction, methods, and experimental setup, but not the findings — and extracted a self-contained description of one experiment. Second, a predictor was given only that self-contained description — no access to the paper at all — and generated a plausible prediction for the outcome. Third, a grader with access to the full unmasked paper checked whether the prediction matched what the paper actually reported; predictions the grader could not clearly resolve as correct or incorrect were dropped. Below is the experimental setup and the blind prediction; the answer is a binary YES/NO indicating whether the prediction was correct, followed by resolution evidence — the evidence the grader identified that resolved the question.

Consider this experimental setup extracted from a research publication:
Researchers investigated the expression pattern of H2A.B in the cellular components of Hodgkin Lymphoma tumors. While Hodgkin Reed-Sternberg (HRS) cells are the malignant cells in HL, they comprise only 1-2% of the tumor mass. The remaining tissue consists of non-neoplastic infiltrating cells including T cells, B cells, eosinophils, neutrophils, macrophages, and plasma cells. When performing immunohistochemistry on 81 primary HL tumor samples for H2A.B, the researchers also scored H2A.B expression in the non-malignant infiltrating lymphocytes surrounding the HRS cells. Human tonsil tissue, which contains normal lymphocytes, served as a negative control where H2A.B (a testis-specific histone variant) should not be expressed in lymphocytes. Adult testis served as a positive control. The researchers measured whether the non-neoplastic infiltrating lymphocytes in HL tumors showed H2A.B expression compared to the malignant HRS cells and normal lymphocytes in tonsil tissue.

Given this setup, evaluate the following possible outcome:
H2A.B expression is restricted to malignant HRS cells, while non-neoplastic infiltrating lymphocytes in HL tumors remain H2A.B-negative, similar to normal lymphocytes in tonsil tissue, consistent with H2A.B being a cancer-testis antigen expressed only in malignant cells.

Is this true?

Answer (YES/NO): NO